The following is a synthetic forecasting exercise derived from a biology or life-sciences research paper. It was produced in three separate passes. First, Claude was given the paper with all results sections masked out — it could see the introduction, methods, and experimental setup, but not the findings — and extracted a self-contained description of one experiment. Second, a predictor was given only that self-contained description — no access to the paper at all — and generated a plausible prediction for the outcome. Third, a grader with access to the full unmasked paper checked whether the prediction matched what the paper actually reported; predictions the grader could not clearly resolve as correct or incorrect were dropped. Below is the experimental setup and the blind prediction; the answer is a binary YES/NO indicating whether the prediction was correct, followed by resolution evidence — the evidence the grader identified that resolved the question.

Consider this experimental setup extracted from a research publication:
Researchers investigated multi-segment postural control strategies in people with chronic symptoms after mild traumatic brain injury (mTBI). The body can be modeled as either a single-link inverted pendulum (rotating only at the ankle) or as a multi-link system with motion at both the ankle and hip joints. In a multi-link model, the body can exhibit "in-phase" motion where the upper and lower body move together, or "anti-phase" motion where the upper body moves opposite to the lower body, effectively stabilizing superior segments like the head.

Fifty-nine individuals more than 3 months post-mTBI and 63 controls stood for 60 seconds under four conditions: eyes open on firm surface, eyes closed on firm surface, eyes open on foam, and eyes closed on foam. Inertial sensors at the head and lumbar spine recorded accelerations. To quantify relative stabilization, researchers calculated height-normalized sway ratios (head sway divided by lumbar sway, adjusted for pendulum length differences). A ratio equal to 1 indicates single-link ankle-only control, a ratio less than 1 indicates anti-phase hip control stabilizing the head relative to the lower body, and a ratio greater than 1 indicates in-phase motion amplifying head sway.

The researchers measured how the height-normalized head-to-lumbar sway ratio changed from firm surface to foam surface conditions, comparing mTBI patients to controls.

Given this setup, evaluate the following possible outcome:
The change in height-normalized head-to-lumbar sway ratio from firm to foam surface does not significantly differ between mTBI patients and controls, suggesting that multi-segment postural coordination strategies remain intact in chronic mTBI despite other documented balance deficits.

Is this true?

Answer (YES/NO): NO